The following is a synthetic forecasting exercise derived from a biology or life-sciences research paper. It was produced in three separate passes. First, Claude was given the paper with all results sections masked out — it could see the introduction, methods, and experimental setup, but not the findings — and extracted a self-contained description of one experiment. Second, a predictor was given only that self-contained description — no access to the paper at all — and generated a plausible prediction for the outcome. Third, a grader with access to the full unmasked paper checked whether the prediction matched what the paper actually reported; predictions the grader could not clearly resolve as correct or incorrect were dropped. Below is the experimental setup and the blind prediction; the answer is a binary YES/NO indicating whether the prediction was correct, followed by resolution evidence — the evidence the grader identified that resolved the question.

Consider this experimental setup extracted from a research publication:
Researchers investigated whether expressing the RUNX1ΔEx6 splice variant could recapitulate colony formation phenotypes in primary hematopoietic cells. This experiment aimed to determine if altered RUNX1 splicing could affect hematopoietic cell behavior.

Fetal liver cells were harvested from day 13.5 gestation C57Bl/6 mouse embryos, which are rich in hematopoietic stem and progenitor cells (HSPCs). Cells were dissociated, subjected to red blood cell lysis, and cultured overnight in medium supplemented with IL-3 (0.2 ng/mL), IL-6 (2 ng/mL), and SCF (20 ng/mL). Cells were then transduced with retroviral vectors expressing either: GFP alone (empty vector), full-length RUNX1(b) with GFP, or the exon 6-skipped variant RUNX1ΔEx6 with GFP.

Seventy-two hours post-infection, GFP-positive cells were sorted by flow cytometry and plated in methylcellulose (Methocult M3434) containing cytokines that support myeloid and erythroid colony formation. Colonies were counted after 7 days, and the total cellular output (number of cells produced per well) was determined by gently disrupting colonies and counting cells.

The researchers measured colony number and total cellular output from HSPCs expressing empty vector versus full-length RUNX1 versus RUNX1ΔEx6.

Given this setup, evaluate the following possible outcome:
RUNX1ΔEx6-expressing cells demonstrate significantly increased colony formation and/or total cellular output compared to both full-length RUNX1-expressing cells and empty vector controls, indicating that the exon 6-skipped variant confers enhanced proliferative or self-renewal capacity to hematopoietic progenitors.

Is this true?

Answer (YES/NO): YES